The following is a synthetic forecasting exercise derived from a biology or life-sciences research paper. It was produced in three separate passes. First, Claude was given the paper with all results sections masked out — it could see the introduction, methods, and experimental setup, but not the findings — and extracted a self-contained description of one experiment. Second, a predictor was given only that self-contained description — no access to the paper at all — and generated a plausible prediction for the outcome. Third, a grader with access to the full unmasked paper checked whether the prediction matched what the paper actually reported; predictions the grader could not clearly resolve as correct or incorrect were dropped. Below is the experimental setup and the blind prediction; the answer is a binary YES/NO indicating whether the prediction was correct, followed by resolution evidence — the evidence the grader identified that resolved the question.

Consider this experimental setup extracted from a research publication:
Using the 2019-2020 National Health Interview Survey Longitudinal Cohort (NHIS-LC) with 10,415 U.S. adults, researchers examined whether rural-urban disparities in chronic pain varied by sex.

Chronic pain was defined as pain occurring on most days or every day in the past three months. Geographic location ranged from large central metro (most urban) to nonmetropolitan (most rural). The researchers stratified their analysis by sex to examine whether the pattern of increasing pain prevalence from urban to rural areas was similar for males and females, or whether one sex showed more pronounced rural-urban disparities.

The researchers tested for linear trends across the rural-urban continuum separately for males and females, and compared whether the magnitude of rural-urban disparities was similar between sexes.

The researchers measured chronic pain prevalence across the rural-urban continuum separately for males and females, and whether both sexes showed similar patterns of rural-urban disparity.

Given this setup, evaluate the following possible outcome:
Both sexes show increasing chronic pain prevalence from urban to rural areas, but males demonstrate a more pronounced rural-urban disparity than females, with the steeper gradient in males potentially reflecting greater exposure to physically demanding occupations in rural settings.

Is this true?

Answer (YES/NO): NO